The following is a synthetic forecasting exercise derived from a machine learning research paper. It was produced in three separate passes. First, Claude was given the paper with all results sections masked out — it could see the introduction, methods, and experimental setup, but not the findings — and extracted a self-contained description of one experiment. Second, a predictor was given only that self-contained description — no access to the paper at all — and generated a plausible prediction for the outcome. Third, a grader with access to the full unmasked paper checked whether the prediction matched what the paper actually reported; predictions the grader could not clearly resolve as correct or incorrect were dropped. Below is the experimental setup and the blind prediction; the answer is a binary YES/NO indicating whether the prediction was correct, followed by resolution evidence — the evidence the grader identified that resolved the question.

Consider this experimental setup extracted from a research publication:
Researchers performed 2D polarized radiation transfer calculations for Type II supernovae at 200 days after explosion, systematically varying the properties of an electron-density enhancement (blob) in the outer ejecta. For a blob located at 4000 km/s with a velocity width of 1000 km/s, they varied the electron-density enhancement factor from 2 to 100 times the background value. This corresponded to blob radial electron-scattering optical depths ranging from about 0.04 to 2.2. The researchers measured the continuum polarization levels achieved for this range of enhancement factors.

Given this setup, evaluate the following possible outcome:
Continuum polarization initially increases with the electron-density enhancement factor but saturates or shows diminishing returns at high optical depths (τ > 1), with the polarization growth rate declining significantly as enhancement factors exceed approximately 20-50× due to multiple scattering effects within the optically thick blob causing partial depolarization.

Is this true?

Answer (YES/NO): YES